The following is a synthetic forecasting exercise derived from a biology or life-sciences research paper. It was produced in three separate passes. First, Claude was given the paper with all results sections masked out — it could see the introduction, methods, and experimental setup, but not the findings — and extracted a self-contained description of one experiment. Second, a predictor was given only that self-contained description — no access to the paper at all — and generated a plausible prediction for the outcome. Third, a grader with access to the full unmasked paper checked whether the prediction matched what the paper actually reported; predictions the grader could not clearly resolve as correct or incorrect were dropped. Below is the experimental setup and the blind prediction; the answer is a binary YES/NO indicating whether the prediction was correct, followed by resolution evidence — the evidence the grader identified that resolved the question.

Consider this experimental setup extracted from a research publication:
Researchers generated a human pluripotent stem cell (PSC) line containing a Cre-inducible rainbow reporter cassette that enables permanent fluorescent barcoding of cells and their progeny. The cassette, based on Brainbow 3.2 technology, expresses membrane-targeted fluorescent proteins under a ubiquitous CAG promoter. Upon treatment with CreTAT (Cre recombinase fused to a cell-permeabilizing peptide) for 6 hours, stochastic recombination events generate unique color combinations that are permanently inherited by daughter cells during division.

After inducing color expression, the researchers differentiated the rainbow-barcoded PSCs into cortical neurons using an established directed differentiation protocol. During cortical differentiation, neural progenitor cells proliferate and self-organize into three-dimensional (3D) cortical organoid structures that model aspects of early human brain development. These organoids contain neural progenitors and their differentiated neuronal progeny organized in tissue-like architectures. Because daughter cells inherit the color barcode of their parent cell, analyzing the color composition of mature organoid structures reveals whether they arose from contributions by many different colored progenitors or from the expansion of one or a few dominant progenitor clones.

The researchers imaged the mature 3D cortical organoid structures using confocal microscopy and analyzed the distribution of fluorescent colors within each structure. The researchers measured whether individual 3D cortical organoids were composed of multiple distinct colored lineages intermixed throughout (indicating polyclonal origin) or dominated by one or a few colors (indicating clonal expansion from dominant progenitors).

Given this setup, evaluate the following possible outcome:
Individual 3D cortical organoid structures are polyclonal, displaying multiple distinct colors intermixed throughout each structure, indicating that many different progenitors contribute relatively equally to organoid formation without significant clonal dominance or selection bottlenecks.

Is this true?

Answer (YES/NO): NO